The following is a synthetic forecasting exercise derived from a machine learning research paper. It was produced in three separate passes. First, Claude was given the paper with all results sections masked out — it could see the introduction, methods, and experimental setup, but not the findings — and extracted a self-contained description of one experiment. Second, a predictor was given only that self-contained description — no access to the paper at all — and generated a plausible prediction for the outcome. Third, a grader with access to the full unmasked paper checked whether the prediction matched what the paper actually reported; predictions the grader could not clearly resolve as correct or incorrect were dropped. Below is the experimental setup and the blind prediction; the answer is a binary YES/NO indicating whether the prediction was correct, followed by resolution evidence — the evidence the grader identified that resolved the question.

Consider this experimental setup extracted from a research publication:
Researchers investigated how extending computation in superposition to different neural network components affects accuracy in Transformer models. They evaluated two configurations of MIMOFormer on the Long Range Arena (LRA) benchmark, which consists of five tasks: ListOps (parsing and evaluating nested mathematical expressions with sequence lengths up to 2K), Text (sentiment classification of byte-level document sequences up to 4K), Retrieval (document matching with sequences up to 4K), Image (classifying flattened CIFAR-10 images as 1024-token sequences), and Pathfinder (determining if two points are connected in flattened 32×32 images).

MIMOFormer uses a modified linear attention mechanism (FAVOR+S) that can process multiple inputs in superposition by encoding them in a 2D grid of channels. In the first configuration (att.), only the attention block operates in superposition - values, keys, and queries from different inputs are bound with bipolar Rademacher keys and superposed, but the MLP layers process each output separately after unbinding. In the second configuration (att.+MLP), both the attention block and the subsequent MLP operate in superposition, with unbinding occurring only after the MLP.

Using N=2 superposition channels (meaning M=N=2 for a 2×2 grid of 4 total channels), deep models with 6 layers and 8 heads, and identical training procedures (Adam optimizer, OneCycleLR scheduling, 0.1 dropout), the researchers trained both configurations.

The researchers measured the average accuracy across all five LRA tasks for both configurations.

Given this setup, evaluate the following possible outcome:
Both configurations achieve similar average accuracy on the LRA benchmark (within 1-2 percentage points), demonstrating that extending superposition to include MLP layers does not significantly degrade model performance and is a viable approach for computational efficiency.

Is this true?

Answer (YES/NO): NO